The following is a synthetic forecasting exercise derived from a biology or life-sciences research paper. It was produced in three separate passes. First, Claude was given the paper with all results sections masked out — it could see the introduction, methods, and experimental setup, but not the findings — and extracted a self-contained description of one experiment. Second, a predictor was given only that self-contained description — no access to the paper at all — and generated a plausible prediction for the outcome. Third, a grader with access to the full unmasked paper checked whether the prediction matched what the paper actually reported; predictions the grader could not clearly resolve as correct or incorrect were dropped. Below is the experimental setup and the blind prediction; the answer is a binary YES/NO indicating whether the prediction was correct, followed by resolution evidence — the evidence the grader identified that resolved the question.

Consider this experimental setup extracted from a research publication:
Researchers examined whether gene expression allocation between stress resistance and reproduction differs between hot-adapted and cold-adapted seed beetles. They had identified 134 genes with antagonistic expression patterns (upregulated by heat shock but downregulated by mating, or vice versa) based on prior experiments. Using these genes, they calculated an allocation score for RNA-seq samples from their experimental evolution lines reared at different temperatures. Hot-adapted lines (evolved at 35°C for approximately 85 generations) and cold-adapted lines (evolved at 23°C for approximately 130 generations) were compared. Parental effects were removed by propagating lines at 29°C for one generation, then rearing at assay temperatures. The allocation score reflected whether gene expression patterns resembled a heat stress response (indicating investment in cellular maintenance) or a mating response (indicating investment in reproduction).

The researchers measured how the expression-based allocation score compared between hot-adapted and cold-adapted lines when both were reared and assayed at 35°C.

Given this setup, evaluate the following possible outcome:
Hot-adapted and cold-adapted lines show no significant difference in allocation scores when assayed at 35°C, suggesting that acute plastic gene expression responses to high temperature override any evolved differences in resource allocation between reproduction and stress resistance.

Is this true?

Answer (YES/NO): YES